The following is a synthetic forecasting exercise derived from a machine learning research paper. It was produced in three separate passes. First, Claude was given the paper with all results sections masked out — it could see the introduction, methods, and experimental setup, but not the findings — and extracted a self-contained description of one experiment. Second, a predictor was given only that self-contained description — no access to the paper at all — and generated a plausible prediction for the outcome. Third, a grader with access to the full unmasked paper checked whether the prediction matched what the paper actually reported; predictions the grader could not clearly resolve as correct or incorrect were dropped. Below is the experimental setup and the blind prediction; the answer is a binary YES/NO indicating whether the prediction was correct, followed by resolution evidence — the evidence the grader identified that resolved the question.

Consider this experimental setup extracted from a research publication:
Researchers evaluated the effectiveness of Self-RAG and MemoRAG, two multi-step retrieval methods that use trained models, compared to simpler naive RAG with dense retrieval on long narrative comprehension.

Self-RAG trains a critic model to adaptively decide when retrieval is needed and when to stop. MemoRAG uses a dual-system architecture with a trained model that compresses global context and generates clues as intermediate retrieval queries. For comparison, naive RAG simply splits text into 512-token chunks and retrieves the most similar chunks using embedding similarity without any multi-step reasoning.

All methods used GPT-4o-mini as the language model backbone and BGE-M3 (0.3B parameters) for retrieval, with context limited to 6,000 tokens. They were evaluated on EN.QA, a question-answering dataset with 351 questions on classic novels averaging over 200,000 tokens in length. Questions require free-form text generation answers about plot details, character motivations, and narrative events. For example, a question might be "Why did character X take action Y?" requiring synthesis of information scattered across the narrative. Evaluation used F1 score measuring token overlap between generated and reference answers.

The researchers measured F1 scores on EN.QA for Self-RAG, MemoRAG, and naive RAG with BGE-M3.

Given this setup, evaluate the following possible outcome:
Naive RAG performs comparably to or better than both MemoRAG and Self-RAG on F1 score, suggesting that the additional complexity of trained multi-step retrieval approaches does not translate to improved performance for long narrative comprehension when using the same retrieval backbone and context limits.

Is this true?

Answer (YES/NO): YES